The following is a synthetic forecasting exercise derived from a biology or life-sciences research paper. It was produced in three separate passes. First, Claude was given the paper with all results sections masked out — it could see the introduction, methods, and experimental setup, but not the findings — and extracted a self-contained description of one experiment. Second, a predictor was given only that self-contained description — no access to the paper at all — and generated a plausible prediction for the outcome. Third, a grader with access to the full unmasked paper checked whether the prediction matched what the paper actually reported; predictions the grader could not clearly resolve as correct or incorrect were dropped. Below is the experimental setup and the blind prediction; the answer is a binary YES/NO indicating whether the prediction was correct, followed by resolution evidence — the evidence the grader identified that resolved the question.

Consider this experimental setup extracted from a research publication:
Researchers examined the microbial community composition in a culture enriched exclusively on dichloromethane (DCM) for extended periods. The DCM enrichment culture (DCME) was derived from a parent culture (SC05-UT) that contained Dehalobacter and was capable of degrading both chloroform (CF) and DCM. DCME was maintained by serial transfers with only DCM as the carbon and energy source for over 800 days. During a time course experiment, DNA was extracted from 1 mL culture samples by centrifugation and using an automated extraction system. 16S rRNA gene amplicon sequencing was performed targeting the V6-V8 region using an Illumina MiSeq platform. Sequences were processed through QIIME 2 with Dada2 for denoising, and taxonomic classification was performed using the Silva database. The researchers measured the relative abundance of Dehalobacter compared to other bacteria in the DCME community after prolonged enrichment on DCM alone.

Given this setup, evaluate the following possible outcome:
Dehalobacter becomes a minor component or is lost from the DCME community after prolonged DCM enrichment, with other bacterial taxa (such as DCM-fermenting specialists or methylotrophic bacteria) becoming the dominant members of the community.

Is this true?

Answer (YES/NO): NO